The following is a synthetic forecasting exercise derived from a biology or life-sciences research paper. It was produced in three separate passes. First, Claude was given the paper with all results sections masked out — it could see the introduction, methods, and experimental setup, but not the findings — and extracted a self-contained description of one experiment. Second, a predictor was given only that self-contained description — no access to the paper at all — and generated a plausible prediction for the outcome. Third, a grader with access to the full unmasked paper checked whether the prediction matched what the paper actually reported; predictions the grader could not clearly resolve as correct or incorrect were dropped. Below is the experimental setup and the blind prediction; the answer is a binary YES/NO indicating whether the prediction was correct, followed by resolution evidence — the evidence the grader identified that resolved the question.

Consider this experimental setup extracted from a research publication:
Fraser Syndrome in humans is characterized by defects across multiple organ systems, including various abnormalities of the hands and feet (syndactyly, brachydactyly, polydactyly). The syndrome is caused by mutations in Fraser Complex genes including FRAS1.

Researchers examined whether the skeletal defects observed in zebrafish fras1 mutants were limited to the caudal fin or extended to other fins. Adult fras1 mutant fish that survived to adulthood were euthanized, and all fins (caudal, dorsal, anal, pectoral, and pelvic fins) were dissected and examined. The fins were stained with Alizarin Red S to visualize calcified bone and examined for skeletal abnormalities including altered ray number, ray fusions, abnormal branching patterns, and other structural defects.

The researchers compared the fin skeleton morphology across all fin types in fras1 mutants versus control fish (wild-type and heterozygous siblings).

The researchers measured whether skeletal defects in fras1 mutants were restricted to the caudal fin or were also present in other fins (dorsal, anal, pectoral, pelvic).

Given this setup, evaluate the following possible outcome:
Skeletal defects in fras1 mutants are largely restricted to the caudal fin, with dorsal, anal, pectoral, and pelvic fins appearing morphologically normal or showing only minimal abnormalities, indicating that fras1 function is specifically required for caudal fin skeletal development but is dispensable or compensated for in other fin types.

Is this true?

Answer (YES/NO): NO